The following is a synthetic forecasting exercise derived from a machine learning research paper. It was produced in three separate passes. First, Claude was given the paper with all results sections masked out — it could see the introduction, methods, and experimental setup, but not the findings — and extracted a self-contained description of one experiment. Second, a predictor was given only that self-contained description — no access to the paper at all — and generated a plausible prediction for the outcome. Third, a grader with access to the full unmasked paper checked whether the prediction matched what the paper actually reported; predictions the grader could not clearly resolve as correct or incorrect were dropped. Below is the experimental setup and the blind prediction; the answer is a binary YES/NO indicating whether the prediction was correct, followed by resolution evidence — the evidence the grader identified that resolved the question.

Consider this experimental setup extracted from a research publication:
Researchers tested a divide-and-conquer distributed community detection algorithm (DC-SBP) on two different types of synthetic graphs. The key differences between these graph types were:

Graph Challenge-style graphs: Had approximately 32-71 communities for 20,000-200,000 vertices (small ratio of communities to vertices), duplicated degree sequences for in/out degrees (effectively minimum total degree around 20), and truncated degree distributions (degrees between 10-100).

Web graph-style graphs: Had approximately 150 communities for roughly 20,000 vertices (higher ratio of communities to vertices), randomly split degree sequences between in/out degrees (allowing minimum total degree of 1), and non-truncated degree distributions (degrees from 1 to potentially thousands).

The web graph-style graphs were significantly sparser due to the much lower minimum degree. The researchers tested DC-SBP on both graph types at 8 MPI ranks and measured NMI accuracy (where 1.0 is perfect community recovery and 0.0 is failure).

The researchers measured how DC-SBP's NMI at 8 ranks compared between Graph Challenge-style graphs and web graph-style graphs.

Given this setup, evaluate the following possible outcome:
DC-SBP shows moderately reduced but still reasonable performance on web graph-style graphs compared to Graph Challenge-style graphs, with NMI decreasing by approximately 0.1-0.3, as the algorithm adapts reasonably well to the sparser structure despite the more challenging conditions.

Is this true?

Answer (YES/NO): NO